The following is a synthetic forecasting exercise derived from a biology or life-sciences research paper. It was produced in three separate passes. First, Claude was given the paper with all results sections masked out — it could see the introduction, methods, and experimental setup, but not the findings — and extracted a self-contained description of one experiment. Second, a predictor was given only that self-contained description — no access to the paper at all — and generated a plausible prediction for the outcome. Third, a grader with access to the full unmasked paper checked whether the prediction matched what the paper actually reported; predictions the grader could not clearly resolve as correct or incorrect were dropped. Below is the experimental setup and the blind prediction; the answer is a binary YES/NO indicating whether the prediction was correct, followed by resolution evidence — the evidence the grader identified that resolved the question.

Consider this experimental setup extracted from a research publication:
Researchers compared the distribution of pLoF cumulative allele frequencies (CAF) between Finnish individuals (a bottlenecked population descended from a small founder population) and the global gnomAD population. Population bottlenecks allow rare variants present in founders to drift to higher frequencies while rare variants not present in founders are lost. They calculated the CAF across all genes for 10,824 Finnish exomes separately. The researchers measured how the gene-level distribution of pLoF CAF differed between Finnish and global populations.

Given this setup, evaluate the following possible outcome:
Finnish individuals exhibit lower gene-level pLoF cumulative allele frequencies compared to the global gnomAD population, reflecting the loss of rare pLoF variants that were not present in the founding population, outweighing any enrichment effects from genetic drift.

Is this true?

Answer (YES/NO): YES